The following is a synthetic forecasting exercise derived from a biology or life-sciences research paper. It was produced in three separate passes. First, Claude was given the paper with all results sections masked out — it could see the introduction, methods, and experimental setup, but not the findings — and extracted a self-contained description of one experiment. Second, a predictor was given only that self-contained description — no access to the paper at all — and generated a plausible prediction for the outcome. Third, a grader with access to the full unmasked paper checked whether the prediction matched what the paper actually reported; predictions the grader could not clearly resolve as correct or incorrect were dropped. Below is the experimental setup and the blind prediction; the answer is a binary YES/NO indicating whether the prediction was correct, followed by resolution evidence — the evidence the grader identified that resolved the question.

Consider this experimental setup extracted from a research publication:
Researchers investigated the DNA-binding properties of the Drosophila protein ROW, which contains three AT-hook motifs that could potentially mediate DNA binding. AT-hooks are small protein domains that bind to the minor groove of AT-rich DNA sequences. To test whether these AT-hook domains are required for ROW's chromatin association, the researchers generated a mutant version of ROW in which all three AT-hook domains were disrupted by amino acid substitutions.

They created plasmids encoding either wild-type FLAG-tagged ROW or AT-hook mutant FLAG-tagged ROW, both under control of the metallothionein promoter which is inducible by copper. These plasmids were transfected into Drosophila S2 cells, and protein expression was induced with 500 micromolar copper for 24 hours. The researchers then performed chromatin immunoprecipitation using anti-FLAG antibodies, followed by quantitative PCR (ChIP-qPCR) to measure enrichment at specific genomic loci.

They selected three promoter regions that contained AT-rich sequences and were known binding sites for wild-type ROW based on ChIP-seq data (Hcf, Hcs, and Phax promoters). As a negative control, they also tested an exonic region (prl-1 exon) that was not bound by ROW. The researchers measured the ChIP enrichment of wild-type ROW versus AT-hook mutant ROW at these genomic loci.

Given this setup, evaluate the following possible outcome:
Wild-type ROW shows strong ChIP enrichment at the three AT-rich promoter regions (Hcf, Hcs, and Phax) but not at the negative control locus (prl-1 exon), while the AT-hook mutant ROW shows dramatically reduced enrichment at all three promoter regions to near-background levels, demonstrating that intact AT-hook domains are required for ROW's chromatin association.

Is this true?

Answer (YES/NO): YES